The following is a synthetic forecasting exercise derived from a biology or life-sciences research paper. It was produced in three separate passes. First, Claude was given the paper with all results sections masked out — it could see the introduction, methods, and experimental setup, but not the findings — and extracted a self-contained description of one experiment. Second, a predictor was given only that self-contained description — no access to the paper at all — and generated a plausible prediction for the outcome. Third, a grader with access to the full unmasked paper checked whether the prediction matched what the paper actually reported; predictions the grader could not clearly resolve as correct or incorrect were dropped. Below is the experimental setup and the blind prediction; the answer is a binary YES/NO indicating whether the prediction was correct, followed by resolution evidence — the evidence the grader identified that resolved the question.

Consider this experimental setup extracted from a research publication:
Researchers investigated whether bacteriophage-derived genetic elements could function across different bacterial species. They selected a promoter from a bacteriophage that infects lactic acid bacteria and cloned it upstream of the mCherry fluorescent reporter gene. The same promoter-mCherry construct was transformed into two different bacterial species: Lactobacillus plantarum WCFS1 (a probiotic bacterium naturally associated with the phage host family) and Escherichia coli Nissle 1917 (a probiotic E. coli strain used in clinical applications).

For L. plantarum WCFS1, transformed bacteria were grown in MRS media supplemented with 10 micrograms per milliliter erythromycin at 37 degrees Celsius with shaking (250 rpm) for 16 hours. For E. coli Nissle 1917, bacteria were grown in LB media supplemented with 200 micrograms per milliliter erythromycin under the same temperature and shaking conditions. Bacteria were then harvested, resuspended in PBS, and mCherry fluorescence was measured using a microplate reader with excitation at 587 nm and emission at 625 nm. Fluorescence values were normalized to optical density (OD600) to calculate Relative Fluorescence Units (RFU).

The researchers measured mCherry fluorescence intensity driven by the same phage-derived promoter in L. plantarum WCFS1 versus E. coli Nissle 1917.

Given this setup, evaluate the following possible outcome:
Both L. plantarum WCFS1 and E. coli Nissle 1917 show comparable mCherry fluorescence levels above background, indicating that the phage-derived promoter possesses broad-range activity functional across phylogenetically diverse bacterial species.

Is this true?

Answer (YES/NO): NO